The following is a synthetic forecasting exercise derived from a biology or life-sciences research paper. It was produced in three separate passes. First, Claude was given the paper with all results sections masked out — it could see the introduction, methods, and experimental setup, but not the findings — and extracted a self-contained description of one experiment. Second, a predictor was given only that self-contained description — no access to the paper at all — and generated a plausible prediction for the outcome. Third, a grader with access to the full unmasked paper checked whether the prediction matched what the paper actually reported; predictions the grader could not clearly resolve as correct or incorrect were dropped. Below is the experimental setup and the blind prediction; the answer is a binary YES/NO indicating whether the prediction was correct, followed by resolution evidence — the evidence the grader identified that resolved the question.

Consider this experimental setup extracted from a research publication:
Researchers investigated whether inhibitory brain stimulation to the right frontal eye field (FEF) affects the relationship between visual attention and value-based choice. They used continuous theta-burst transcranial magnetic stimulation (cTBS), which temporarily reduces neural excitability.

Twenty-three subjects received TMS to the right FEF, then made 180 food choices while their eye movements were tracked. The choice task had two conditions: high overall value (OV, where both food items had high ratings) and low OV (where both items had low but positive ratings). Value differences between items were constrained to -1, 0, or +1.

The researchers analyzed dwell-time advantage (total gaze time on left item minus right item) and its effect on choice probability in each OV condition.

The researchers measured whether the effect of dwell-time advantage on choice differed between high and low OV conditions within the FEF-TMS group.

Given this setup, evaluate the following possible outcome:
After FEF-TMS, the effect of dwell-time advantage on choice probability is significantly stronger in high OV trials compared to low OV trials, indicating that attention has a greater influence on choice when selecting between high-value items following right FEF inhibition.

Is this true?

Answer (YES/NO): NO